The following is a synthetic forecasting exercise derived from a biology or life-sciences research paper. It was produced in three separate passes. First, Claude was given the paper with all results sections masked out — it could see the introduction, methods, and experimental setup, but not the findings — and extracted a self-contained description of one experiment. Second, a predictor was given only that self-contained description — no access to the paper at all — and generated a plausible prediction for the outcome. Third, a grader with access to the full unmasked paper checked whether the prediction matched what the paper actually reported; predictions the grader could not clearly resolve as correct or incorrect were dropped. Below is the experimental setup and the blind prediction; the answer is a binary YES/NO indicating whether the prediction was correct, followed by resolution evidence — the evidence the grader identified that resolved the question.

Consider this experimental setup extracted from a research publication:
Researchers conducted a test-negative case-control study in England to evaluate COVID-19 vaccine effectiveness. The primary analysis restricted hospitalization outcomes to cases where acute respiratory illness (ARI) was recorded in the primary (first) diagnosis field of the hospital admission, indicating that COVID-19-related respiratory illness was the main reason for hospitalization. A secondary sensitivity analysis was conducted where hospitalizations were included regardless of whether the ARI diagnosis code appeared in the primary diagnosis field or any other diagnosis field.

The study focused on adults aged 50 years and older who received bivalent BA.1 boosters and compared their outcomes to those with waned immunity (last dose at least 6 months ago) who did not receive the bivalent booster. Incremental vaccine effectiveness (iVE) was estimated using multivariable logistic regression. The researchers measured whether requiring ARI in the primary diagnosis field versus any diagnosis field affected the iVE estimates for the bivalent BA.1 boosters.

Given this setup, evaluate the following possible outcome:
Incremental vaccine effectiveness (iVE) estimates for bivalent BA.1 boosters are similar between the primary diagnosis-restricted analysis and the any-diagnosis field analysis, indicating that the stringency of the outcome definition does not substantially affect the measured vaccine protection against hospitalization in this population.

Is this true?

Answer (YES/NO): YES